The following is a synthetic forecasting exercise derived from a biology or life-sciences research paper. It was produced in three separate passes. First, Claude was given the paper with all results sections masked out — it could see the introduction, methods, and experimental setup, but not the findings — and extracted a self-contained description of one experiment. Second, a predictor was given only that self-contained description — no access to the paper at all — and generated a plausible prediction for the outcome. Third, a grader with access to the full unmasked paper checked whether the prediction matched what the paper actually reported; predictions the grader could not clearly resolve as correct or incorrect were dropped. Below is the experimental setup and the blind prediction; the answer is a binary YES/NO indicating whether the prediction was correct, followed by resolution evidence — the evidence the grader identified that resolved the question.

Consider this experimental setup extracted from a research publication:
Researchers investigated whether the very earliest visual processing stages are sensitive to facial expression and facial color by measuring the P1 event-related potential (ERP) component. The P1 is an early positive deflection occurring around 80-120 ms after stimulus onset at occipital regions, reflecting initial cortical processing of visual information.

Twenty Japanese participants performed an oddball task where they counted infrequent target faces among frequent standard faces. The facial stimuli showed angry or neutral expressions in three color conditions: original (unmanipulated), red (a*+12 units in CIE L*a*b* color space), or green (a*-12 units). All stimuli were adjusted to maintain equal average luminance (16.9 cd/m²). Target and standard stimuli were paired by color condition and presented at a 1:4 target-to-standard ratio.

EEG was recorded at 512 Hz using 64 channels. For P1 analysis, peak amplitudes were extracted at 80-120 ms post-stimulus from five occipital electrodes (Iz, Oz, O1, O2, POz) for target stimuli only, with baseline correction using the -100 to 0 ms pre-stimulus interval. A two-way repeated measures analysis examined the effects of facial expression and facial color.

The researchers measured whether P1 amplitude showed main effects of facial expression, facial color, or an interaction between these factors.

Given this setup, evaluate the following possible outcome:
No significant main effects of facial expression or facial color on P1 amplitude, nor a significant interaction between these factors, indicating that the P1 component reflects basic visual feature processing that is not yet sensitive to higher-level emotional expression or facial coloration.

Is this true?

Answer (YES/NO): YES